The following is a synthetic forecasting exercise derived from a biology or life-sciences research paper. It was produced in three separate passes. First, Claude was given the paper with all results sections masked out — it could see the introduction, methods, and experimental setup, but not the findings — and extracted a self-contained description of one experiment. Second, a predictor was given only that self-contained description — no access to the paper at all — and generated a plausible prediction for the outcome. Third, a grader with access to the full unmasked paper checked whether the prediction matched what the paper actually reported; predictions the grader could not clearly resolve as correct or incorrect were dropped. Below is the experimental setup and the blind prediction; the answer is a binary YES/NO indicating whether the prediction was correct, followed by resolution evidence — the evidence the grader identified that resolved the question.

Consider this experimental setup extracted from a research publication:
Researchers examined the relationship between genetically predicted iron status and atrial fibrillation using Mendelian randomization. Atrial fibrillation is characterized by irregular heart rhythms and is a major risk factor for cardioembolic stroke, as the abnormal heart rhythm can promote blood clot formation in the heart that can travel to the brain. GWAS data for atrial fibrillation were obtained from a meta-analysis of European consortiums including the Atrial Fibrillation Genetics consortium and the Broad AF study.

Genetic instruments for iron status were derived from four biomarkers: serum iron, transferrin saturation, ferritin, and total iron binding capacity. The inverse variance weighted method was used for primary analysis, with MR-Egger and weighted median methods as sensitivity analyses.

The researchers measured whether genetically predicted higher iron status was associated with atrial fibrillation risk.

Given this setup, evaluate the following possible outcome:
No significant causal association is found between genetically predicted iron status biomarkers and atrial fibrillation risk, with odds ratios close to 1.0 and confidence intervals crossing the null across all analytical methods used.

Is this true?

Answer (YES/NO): NO